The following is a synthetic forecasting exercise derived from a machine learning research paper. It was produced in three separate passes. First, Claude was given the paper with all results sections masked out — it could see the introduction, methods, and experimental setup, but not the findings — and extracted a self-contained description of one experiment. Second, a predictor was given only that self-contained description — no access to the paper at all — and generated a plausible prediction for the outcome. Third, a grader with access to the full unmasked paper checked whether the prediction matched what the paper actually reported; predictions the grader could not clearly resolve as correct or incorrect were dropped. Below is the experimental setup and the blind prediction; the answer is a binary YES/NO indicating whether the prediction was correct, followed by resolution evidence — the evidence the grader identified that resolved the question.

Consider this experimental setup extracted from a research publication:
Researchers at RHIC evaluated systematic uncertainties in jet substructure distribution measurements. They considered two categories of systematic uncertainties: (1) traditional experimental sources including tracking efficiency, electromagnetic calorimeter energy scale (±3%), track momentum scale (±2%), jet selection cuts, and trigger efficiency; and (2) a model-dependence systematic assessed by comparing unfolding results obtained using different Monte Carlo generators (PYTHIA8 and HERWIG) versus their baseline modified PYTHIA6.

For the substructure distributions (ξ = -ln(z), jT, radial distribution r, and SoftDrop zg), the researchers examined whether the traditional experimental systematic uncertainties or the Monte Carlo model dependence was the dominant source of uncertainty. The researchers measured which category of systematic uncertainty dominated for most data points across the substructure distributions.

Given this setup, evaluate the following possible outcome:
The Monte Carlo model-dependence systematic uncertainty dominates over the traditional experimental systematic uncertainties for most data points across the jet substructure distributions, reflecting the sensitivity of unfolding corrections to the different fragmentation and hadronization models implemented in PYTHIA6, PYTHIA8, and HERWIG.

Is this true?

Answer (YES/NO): YES